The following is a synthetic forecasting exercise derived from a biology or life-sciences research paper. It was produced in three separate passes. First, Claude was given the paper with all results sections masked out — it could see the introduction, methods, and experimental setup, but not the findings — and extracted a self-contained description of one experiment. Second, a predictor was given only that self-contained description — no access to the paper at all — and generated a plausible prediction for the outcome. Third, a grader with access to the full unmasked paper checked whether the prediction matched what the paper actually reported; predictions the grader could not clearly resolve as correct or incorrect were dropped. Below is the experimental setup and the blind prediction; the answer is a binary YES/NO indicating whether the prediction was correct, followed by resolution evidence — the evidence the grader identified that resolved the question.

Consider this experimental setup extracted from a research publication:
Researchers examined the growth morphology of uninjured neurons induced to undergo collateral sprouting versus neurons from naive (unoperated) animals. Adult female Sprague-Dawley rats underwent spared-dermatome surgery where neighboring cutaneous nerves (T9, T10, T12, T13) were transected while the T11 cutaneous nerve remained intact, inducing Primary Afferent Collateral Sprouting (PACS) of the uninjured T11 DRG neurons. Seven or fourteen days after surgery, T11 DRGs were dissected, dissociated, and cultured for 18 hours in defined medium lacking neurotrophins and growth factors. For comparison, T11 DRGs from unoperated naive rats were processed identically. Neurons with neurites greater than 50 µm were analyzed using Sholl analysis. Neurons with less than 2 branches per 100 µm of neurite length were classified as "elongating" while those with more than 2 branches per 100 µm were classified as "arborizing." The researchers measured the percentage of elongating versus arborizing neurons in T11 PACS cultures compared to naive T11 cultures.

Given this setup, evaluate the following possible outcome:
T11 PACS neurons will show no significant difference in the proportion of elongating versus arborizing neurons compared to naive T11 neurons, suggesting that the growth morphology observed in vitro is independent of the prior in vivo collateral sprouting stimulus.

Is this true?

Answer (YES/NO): NO